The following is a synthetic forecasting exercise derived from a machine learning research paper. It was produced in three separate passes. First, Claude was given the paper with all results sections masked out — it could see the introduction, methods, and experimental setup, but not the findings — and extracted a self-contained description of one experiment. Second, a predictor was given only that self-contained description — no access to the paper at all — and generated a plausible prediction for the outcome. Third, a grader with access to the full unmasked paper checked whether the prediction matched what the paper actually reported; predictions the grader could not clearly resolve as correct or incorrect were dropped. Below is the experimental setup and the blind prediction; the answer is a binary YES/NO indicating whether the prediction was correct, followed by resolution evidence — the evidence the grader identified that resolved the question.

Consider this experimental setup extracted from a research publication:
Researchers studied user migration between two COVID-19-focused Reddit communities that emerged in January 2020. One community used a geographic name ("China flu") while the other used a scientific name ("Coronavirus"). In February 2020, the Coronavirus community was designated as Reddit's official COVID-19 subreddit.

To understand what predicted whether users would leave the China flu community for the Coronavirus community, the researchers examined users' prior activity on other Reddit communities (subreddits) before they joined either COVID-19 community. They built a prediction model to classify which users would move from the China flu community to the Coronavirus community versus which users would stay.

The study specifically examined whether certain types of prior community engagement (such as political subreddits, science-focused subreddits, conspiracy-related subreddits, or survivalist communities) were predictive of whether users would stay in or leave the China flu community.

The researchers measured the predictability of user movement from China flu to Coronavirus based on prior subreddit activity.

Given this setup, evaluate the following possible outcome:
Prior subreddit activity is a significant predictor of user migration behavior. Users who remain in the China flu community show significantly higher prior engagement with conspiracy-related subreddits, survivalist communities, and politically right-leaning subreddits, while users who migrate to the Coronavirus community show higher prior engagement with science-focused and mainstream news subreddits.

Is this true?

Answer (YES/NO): NO